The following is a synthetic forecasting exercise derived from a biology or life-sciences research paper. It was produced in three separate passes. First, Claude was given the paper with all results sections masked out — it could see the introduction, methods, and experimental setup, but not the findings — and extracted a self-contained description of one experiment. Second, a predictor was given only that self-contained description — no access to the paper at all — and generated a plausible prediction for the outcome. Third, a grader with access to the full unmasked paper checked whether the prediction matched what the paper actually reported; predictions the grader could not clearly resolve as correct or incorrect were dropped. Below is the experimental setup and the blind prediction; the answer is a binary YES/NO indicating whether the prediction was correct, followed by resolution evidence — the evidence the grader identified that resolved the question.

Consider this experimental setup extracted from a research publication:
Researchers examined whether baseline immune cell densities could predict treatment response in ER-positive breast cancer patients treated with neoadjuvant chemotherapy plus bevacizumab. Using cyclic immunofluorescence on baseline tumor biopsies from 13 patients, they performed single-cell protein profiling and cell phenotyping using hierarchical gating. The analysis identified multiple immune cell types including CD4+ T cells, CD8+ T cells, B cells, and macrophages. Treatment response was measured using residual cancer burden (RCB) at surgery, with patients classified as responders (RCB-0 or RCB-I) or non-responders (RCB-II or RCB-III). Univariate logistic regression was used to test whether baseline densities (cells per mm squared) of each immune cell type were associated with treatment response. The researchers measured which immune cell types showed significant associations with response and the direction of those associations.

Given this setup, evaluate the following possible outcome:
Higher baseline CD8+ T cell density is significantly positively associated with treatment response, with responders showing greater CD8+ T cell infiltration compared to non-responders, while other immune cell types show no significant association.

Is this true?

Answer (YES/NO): NO